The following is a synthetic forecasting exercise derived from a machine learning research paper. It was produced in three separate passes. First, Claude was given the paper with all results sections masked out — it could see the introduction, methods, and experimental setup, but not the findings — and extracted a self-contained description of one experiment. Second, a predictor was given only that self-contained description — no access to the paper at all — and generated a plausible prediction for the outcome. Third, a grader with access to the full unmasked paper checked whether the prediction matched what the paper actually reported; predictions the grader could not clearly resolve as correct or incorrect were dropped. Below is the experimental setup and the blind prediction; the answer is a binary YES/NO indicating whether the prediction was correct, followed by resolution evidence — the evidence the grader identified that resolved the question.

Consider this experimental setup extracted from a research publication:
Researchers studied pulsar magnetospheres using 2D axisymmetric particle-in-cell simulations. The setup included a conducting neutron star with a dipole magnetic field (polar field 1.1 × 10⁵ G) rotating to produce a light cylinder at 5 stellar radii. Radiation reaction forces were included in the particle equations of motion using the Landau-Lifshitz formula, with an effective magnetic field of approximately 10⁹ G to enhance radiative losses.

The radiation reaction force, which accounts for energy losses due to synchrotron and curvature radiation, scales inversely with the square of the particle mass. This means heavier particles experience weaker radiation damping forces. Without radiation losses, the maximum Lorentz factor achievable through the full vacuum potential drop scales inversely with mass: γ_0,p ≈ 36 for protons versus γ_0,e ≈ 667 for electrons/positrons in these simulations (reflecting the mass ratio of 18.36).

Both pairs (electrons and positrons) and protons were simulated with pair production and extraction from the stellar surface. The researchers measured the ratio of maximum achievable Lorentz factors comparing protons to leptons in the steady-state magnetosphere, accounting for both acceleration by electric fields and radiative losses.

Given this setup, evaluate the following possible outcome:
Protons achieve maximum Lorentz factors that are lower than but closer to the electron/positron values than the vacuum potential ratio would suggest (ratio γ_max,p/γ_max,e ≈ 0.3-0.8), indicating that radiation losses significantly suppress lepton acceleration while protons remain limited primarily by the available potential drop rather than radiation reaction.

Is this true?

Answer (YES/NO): NO